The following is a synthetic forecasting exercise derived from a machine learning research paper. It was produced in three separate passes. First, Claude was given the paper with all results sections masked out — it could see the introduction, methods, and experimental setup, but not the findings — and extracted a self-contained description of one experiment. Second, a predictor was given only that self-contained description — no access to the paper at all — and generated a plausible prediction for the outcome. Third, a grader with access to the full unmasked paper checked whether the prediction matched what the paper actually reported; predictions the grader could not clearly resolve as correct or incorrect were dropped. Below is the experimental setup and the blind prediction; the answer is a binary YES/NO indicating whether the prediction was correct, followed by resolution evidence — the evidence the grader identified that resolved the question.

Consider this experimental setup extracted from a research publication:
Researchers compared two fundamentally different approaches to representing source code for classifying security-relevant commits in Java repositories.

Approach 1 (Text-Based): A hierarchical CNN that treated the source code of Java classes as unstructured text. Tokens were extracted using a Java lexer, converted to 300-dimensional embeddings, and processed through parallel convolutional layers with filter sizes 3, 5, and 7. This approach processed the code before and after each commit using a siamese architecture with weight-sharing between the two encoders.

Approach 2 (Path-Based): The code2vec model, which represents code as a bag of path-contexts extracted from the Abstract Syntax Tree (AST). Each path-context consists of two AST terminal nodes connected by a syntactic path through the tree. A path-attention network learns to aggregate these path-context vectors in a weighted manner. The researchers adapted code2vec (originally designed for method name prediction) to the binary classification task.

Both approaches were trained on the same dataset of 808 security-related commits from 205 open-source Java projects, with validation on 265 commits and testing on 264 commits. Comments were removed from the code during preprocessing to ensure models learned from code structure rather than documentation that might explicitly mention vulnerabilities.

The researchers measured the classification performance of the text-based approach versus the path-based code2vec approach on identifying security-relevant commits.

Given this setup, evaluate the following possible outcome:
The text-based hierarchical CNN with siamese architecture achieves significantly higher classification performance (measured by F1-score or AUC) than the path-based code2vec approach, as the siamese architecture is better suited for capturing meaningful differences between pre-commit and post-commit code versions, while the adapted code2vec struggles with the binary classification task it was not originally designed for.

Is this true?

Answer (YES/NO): YES